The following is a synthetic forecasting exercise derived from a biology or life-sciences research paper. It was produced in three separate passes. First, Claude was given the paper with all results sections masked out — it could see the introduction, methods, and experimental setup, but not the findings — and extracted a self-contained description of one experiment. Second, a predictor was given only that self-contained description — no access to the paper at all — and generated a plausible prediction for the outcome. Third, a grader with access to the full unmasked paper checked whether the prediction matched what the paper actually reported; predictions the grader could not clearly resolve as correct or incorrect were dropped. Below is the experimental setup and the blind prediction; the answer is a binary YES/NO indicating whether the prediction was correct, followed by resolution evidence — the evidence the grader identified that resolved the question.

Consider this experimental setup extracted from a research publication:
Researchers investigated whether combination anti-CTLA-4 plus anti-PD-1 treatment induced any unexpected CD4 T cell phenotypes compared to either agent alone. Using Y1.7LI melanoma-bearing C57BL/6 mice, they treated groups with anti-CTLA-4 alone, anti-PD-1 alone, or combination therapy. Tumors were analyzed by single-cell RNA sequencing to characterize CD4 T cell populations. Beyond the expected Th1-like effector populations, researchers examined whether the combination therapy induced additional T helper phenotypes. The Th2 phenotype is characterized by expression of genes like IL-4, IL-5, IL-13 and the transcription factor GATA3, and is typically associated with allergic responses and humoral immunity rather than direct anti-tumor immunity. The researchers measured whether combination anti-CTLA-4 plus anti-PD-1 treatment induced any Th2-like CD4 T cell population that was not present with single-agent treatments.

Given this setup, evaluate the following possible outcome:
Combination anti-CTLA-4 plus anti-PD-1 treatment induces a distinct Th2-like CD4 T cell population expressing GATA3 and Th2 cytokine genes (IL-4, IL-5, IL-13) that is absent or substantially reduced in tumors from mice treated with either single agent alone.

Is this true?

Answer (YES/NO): YES